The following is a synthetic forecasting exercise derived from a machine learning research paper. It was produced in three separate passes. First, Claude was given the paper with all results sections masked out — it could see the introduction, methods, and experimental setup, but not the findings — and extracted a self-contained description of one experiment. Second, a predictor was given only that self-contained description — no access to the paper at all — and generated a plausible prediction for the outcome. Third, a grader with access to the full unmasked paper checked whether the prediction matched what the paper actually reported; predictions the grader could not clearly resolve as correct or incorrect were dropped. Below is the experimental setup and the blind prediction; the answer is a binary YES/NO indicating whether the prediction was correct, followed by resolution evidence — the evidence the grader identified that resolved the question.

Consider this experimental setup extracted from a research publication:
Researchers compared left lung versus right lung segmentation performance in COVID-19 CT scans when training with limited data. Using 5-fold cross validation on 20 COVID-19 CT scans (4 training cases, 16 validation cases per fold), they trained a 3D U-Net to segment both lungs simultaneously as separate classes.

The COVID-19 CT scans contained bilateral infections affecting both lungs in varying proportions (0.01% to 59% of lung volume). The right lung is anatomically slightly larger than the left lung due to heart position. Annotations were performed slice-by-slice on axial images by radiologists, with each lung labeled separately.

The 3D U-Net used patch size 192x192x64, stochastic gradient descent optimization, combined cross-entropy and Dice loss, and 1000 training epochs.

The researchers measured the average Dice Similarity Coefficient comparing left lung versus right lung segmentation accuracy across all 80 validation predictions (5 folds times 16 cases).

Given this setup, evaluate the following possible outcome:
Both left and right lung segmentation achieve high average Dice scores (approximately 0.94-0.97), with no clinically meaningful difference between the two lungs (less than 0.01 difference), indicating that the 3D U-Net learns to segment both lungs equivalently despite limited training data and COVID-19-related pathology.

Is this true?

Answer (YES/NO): NO